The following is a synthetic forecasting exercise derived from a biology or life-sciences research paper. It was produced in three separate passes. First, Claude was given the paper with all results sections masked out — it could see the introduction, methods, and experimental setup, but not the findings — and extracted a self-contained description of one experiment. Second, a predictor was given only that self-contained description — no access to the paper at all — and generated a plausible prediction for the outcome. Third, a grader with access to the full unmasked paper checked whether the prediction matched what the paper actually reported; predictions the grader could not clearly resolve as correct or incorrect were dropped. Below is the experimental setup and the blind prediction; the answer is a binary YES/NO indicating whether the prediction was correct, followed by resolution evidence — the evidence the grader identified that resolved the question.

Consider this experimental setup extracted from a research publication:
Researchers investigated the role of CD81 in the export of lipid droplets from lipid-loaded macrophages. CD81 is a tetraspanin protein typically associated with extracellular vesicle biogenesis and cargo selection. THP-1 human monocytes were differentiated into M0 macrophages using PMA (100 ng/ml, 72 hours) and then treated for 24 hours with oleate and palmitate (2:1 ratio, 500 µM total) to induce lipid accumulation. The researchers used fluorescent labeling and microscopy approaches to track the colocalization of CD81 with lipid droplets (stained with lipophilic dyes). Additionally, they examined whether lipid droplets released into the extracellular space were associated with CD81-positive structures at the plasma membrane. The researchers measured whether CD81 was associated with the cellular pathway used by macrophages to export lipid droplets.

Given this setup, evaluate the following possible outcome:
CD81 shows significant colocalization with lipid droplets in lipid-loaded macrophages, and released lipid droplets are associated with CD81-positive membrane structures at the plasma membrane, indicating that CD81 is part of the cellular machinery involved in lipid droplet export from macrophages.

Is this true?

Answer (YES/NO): YES